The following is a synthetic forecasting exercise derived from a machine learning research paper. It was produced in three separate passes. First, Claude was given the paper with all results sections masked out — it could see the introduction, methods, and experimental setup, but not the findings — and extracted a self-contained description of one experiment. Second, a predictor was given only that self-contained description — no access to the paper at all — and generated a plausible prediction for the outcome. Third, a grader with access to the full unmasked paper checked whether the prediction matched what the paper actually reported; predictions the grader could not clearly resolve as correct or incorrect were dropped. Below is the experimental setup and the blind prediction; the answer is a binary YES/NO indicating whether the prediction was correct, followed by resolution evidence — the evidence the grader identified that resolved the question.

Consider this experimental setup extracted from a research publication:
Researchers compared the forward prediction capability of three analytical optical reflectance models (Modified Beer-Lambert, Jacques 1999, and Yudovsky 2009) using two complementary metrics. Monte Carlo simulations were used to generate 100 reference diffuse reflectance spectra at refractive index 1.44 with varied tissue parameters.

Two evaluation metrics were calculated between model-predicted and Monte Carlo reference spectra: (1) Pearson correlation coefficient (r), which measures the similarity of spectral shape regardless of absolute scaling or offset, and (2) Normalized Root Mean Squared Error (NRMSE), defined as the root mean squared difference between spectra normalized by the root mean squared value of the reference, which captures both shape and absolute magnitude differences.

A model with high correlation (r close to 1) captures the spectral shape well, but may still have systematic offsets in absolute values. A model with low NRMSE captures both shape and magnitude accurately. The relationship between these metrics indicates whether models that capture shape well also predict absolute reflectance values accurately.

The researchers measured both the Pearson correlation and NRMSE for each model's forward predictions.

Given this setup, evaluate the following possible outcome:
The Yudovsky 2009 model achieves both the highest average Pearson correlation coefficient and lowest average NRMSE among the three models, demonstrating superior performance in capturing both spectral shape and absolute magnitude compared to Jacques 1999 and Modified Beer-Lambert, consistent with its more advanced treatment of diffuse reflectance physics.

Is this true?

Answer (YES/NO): NO